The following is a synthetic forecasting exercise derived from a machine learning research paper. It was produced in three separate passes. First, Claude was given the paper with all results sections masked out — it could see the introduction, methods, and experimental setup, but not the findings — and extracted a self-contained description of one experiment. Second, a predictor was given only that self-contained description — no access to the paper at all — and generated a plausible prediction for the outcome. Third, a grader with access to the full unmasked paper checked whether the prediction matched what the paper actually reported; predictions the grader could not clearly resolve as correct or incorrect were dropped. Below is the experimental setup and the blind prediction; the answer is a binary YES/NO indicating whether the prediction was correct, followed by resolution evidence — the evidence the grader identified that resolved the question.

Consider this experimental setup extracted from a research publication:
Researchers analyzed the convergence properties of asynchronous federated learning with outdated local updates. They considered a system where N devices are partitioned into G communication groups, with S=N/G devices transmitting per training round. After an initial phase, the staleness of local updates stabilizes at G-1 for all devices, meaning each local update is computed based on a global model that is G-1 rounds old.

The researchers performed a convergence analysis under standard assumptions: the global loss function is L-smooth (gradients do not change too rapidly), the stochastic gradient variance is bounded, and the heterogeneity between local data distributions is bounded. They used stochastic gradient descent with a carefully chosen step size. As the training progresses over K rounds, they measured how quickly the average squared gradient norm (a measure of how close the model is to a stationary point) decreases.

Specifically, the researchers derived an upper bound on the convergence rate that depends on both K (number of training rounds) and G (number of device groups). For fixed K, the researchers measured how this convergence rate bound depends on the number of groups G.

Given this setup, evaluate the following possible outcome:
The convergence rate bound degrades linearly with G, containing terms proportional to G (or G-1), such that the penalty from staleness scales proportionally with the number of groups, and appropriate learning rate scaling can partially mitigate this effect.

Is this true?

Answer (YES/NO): NO